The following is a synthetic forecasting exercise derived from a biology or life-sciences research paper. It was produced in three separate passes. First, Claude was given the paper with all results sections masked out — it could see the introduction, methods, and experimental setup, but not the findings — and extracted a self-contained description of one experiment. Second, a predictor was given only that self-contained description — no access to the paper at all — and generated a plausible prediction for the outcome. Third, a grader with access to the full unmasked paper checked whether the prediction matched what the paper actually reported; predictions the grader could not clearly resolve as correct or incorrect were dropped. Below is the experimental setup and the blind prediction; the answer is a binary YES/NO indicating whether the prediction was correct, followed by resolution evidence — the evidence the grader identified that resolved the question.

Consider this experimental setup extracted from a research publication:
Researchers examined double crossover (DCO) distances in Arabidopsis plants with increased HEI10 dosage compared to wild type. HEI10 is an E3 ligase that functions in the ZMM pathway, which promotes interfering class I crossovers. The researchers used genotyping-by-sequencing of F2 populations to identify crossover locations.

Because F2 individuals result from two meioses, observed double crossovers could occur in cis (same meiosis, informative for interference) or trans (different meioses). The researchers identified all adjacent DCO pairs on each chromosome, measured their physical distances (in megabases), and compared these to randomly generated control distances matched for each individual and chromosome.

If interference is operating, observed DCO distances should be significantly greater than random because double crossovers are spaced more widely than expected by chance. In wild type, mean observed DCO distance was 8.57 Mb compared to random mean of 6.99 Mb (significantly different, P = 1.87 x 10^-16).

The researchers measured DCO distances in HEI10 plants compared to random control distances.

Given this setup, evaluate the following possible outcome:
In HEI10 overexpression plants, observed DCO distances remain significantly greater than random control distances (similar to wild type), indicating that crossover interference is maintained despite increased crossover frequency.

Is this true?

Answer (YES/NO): NO